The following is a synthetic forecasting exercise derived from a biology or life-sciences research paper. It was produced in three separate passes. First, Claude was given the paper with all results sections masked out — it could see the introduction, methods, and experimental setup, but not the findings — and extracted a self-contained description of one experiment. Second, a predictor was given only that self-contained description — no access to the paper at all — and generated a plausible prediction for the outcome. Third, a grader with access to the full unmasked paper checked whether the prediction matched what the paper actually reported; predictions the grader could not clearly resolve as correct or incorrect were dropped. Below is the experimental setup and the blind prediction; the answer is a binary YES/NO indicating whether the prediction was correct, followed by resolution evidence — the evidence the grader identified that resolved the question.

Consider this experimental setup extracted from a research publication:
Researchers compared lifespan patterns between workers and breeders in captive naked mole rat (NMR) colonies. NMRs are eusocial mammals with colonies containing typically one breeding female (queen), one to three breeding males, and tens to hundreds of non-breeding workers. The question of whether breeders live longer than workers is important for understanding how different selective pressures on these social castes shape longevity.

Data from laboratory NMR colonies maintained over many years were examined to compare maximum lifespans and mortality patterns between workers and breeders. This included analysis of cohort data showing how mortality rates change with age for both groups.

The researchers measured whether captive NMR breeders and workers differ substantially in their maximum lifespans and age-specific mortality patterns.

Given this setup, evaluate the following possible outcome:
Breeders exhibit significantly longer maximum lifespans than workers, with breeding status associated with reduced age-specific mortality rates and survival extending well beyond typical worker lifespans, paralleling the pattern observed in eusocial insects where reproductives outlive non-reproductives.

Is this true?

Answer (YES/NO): NO